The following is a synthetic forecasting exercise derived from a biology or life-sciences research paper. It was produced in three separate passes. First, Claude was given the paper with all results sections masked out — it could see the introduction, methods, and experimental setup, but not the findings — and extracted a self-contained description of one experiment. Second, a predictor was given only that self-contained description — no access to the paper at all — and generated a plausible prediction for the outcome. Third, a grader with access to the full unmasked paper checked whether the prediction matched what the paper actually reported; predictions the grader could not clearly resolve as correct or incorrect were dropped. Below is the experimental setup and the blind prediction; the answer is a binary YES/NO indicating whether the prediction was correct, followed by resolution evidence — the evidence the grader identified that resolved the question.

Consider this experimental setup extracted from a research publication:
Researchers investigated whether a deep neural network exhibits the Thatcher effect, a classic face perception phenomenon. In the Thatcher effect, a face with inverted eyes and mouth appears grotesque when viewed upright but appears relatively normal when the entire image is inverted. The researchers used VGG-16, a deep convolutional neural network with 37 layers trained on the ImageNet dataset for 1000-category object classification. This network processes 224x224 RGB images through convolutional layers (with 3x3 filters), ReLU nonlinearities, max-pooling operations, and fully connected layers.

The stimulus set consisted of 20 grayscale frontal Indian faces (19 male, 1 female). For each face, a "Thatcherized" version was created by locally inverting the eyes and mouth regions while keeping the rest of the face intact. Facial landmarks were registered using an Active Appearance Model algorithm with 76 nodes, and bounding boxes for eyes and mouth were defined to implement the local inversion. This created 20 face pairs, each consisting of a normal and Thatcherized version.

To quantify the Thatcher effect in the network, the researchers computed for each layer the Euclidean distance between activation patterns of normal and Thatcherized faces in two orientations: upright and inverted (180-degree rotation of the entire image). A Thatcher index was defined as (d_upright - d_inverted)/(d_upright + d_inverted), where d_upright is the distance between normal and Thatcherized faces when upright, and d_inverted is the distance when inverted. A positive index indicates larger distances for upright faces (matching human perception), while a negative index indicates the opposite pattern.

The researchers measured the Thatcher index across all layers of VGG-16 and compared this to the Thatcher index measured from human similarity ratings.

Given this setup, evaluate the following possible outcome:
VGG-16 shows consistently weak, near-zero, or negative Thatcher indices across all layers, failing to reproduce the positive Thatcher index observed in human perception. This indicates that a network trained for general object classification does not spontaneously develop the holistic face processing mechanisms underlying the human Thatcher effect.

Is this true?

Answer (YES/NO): NO